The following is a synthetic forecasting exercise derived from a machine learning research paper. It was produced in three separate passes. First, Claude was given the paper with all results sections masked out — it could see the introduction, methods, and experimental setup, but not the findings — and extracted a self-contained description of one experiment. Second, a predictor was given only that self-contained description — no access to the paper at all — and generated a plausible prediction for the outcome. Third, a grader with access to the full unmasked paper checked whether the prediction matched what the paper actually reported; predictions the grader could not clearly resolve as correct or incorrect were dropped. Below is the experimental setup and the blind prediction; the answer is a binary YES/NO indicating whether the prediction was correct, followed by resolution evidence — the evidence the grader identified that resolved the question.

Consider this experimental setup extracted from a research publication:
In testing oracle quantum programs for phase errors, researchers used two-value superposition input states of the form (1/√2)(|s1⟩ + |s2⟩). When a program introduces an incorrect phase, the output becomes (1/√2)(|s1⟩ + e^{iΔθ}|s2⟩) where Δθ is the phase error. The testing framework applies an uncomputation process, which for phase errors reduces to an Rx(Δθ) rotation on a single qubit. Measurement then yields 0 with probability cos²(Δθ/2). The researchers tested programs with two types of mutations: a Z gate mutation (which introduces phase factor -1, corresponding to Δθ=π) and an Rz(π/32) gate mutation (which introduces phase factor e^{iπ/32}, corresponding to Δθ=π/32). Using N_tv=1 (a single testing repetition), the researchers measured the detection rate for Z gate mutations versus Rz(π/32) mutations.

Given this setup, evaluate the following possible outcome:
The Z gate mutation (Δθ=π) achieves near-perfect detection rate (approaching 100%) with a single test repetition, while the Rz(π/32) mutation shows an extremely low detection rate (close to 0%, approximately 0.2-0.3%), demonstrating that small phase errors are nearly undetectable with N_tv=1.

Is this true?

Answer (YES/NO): YES